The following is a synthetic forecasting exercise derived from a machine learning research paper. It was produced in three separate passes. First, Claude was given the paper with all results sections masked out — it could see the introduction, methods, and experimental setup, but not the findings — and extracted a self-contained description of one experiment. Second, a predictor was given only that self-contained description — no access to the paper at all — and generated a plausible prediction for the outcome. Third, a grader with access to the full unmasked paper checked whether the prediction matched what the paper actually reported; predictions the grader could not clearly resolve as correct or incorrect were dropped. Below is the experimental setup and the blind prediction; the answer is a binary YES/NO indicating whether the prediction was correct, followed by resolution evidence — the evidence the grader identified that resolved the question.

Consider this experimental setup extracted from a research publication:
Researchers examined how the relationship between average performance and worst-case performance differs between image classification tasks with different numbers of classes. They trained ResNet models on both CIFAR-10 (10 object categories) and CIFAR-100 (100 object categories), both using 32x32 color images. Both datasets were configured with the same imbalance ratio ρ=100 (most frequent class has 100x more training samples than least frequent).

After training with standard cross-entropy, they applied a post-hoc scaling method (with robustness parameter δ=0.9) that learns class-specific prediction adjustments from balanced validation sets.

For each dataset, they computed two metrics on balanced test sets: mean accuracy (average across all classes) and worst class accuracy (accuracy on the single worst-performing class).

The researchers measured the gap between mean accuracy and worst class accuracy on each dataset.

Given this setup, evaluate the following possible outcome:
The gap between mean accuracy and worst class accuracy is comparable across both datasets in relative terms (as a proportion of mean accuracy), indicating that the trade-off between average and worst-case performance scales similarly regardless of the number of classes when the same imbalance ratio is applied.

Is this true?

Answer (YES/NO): NO